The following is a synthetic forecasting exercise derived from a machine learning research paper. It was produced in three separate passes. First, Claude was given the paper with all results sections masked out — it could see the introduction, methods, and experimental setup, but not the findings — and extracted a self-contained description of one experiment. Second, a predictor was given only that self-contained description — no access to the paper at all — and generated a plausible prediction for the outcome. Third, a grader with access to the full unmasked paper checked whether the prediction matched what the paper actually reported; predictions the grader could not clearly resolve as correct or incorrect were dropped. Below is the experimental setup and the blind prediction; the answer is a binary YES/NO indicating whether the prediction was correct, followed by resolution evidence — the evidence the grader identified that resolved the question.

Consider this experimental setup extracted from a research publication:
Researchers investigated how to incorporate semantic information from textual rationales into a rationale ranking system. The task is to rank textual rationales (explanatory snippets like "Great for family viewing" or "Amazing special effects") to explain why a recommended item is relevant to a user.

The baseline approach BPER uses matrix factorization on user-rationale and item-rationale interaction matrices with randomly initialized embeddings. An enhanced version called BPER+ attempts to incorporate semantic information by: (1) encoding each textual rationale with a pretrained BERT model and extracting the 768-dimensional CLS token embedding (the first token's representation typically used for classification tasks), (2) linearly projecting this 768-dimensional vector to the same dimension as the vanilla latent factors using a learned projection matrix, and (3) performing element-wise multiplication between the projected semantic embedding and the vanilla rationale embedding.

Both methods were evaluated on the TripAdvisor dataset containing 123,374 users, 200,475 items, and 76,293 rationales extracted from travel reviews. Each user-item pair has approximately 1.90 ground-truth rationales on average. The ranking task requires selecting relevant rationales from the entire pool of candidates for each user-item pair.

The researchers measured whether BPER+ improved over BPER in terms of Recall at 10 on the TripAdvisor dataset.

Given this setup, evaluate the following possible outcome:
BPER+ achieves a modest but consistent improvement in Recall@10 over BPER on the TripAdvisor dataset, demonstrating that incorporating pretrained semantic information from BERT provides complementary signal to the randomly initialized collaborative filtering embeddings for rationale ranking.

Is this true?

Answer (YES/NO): YES